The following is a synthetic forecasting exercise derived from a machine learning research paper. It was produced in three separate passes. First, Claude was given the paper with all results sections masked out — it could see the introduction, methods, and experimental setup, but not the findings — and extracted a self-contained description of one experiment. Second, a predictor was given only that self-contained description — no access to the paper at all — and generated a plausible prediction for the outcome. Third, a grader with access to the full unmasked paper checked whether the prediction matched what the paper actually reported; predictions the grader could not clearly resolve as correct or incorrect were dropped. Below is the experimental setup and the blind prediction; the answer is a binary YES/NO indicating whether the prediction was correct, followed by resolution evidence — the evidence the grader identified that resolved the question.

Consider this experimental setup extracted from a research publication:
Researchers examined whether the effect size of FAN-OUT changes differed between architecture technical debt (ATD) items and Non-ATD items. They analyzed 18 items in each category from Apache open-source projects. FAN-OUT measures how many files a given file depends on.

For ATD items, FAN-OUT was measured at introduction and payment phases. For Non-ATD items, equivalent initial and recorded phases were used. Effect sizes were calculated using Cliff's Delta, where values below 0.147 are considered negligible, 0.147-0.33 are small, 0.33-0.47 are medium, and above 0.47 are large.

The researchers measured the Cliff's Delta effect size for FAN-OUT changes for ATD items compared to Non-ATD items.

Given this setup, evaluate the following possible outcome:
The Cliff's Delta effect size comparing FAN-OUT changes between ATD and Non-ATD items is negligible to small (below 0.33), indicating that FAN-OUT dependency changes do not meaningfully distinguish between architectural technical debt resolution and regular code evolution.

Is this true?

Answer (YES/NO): YES